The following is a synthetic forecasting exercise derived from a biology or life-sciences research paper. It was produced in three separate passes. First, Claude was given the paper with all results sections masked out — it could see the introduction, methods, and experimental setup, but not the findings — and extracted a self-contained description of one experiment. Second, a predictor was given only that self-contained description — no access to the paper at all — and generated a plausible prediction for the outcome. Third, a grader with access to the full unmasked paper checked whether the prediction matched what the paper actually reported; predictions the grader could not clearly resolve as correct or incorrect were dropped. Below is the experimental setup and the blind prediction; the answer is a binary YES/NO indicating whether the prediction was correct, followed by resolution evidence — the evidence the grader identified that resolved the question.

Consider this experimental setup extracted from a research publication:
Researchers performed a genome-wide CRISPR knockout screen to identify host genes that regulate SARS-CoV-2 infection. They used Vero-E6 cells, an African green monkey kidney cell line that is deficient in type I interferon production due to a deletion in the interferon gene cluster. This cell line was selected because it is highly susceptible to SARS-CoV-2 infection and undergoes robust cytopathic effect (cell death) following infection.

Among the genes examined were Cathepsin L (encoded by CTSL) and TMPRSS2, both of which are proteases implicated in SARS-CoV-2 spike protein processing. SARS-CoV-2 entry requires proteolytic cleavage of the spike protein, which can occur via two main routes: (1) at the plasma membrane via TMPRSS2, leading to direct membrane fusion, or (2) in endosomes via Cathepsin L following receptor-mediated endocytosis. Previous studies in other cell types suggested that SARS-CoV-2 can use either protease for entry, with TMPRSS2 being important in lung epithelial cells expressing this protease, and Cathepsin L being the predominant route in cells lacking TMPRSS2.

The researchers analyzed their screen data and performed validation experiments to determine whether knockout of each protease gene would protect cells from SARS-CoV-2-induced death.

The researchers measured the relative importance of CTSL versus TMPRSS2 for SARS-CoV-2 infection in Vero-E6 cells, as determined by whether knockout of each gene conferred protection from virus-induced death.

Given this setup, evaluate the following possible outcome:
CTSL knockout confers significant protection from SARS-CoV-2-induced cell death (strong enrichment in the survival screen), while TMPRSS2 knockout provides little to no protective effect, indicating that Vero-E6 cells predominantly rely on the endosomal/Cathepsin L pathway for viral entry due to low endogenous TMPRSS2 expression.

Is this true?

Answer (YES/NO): YES